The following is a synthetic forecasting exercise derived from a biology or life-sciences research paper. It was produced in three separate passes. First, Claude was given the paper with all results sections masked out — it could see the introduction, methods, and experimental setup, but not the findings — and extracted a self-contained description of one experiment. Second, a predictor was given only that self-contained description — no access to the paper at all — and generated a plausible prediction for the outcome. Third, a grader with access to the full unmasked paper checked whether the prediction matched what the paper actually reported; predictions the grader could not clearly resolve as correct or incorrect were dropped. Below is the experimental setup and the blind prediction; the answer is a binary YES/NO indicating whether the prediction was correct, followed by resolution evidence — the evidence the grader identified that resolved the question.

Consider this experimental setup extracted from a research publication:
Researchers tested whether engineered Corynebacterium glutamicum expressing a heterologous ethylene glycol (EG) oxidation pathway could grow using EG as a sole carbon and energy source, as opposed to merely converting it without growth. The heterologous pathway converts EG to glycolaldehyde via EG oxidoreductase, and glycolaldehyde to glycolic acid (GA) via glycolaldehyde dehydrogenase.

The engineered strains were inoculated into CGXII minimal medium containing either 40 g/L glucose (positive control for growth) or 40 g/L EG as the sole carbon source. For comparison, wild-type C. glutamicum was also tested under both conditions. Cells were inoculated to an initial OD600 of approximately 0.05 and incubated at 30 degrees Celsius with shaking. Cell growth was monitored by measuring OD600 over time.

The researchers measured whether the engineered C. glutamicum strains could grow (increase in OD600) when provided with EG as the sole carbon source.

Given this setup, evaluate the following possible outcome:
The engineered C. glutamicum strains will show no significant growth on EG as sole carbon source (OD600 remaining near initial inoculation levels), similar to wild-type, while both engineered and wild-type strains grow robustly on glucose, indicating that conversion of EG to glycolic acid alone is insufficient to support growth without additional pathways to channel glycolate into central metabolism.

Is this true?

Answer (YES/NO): YES